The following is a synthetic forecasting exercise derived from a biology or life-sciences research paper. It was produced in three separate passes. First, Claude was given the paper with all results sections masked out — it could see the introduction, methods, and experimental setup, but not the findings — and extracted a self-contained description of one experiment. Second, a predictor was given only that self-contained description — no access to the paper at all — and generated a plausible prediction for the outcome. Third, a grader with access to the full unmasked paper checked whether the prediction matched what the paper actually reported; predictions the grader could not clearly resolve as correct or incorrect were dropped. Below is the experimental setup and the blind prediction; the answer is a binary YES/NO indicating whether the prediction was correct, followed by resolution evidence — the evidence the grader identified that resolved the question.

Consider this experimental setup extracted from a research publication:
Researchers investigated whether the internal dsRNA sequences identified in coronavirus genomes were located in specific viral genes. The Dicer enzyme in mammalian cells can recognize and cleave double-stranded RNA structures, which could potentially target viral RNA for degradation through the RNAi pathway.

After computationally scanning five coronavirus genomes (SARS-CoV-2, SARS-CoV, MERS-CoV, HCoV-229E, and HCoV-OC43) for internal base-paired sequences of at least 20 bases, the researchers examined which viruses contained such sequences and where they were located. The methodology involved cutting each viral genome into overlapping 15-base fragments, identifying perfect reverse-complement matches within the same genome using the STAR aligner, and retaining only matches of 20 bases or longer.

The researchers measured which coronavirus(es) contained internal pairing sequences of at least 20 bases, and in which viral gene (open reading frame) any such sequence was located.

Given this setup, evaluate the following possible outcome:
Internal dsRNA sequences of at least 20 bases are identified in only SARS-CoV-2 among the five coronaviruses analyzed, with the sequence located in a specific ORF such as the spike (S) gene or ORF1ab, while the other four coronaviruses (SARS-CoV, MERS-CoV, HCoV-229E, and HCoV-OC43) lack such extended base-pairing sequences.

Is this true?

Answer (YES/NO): NO